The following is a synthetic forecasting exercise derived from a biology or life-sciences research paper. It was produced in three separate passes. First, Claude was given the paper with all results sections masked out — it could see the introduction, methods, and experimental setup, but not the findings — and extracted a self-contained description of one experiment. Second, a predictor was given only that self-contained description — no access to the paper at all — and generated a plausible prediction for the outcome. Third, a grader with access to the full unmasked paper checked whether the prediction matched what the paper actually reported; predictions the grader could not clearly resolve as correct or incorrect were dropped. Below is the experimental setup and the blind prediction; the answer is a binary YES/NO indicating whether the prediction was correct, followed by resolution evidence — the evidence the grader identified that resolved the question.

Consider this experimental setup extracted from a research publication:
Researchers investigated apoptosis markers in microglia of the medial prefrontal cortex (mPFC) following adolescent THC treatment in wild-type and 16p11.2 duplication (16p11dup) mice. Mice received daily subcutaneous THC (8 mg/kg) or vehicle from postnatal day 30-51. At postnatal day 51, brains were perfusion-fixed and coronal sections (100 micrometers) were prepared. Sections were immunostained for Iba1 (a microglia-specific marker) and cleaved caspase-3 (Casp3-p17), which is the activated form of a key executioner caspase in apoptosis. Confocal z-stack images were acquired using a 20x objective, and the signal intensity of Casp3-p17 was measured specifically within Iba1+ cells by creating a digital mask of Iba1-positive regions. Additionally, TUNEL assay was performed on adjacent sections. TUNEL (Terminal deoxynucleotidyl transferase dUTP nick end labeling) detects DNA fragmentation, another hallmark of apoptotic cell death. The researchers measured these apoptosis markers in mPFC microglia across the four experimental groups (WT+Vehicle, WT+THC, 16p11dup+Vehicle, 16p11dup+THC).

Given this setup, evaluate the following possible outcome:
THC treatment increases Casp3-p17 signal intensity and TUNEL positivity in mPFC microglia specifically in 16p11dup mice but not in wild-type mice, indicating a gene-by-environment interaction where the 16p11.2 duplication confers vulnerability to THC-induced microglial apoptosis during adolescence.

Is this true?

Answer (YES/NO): NO